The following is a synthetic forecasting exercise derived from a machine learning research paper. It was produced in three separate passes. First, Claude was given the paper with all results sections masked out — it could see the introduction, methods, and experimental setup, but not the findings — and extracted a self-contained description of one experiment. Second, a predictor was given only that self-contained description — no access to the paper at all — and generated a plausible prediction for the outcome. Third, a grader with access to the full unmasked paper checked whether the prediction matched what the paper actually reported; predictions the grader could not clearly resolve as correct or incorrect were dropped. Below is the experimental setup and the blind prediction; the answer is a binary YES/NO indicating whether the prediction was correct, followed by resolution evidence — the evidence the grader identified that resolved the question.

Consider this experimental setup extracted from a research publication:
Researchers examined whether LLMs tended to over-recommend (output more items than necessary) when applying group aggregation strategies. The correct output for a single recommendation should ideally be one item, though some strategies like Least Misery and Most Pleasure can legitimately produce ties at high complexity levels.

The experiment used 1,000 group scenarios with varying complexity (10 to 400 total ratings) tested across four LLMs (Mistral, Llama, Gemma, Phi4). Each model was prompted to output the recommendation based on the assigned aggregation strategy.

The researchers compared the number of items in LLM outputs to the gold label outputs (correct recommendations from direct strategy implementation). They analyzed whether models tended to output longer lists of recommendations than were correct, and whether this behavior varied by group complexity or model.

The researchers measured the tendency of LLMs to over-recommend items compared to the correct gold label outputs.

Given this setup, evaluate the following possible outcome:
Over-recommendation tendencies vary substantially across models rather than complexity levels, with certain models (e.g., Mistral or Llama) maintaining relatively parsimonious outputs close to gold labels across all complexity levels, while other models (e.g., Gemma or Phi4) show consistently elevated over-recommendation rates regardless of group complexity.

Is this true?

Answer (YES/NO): NO